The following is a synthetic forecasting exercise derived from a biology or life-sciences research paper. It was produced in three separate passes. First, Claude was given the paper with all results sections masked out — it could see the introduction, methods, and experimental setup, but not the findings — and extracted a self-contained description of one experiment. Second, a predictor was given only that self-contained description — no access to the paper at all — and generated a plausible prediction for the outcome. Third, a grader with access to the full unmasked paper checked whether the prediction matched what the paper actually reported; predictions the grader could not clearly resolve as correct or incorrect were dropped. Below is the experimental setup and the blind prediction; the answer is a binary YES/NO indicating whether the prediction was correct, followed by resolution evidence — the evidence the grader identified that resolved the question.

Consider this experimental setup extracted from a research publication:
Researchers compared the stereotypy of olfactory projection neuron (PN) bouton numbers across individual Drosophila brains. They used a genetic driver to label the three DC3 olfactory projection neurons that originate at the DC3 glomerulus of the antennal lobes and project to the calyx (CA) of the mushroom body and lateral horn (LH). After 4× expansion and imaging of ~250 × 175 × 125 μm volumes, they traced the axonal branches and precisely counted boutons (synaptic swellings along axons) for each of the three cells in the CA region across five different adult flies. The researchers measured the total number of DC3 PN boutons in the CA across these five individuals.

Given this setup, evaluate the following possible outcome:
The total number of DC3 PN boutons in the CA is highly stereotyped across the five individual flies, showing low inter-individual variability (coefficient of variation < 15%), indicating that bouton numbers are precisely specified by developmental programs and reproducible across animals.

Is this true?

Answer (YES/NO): NO